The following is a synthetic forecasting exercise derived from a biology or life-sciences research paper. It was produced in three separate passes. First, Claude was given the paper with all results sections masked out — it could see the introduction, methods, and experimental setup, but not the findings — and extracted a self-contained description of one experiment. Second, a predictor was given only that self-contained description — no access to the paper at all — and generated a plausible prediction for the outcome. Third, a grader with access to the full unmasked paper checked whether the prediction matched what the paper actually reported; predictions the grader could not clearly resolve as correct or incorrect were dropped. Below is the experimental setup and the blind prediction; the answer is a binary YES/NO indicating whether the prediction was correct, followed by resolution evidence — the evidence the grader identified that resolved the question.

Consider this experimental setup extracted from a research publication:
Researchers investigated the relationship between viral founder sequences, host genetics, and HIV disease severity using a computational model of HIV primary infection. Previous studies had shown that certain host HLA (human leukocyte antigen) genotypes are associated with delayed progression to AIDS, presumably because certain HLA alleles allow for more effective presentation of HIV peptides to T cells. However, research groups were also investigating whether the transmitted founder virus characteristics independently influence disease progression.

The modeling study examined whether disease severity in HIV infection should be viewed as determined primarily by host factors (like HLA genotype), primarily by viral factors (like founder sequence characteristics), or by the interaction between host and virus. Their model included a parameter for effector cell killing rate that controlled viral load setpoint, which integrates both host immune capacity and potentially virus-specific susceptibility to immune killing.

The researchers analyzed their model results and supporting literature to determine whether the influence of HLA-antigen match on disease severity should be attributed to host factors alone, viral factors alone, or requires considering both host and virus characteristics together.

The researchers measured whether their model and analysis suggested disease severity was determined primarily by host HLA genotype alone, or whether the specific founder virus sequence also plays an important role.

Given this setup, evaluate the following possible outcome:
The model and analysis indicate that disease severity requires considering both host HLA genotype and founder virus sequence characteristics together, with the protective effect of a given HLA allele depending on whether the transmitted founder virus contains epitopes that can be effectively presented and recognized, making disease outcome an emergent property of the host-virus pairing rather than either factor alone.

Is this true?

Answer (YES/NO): YES